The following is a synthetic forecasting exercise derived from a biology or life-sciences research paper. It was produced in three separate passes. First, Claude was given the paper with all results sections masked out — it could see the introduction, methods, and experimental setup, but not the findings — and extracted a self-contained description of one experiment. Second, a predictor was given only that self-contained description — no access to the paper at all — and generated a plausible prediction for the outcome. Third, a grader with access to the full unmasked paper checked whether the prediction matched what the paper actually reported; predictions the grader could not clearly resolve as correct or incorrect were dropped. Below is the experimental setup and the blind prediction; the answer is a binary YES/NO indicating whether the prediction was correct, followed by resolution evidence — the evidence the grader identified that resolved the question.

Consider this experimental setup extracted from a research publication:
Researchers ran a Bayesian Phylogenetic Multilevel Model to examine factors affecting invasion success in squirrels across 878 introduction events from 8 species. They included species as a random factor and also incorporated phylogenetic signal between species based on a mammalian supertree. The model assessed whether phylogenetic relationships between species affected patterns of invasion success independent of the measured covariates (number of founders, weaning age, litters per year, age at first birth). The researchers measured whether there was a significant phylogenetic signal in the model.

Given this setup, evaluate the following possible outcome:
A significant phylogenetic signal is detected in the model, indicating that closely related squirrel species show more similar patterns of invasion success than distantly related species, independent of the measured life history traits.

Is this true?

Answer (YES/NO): YES